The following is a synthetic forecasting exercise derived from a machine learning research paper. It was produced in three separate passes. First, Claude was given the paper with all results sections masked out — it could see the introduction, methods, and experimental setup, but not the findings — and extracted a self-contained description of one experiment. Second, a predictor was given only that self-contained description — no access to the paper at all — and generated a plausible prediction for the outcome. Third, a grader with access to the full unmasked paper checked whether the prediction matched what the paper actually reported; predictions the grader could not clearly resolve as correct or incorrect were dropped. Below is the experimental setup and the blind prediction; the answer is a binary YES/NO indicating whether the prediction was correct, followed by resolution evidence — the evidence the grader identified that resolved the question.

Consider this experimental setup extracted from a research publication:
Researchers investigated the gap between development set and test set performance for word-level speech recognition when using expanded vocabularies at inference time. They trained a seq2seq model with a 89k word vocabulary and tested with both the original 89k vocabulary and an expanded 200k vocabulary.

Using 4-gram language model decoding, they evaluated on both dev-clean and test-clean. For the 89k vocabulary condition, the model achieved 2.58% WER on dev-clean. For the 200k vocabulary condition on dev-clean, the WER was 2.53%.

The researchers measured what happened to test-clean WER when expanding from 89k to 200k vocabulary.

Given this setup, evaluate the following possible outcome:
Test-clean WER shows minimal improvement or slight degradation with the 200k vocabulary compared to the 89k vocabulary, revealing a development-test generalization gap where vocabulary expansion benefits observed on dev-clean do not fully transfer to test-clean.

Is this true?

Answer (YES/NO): YES